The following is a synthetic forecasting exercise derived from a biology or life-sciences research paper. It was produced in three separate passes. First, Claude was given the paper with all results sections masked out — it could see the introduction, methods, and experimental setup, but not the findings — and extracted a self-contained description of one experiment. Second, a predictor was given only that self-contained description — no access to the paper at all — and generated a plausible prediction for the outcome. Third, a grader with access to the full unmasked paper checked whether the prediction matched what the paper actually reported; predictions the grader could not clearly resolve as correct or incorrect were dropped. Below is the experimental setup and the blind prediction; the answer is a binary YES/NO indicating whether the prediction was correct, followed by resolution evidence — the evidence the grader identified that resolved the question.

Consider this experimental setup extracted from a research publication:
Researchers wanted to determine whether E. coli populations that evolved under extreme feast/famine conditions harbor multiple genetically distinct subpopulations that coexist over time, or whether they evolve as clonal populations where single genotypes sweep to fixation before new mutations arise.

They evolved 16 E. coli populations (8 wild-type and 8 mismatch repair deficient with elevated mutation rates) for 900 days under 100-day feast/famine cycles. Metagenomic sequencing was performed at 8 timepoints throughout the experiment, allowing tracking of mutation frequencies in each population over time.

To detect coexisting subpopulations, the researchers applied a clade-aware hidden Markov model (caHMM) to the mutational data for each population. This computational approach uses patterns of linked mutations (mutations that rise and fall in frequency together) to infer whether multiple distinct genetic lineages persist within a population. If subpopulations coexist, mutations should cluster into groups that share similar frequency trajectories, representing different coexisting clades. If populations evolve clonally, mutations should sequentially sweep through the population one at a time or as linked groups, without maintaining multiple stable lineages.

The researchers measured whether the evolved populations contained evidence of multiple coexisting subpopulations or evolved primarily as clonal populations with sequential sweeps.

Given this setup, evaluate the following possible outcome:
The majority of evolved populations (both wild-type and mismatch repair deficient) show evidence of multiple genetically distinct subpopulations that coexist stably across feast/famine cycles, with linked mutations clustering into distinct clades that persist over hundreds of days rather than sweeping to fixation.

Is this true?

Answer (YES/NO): NO